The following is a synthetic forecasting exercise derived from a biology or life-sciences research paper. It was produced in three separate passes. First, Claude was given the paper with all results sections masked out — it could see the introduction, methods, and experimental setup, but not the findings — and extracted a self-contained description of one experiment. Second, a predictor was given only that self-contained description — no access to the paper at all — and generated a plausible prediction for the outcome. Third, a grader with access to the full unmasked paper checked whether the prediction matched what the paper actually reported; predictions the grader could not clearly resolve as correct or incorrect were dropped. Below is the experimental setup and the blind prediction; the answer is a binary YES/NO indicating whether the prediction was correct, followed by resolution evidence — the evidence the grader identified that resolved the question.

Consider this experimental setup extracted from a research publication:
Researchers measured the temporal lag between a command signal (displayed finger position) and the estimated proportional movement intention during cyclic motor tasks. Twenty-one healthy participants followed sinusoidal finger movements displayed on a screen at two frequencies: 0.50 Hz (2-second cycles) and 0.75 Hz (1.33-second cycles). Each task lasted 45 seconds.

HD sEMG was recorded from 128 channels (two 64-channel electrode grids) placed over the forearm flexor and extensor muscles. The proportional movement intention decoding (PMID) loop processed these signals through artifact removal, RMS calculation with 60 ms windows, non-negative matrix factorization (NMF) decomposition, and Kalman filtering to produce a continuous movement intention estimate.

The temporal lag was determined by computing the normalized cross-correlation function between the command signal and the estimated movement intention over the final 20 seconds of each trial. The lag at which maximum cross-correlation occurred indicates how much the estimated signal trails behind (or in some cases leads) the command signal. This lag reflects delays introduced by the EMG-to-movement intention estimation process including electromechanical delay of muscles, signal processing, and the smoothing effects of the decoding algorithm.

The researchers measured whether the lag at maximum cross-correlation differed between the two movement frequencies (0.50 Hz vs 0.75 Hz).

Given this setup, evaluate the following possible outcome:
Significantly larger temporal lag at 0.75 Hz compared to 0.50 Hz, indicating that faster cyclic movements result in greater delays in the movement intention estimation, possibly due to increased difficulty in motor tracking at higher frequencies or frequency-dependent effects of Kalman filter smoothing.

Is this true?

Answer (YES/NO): NO